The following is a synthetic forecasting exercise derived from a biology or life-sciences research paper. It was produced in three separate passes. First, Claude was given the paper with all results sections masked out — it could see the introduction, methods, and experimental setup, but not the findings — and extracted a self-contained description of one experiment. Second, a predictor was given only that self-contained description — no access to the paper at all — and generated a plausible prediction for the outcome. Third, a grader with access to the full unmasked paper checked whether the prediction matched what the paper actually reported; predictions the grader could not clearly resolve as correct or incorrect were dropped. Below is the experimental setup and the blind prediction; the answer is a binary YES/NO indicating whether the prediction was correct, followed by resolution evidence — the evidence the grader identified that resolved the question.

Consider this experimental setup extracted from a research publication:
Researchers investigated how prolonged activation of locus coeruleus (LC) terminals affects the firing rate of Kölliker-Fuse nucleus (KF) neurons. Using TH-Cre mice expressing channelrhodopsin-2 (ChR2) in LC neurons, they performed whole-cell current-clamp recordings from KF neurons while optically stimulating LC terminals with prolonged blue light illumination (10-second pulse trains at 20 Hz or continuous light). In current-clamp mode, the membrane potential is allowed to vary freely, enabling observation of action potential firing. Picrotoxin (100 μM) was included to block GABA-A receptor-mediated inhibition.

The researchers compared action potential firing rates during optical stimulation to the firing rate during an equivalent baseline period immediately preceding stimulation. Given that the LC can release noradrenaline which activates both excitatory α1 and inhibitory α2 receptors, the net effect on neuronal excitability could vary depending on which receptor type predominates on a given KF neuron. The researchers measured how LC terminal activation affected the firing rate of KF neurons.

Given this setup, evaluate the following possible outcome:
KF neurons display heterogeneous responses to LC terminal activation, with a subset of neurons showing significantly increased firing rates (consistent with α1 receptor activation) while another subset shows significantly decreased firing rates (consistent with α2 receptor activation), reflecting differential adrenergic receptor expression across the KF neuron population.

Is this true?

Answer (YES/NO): NO